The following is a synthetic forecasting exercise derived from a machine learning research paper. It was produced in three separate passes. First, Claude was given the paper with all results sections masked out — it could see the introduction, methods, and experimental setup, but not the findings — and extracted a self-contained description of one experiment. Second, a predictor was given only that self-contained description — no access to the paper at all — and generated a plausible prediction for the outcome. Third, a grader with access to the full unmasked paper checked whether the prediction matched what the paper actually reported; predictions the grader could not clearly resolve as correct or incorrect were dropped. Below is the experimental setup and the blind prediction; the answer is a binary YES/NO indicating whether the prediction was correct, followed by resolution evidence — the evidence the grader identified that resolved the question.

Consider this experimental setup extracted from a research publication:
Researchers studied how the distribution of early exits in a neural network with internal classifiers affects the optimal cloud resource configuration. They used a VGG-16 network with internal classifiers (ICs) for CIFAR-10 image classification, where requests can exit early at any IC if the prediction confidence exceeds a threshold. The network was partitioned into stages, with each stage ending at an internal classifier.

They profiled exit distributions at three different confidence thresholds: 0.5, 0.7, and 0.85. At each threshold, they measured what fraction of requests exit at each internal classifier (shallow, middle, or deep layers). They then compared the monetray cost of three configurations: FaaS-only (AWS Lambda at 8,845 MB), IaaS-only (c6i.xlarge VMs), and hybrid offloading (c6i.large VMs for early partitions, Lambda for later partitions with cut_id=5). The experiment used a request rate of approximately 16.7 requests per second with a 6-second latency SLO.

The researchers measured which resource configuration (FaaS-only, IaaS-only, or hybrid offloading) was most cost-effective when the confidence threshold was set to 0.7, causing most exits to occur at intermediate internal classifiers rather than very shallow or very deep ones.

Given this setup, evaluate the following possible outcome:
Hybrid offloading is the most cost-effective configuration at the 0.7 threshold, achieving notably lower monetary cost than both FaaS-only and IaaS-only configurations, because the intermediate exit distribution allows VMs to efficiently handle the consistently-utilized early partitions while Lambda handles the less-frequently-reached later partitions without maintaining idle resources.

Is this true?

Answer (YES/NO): YES